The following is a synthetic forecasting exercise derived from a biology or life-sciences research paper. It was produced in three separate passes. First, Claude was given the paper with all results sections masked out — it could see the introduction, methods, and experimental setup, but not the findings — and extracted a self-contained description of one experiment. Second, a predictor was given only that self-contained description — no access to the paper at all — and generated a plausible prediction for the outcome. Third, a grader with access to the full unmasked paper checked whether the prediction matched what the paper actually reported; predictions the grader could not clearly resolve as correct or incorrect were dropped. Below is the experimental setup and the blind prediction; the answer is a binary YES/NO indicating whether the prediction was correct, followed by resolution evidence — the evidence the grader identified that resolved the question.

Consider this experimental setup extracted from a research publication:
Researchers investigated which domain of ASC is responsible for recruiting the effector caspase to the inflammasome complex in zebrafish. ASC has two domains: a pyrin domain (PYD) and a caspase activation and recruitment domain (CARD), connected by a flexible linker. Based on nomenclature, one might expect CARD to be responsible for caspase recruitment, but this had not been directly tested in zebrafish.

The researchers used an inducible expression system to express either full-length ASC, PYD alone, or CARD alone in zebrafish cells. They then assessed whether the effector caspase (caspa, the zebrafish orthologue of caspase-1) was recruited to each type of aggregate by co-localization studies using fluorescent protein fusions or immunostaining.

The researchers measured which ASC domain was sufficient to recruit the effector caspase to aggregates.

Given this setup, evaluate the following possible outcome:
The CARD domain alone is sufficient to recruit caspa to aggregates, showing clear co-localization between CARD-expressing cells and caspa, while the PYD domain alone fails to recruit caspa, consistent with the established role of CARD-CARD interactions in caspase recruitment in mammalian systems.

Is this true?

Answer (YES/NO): NO